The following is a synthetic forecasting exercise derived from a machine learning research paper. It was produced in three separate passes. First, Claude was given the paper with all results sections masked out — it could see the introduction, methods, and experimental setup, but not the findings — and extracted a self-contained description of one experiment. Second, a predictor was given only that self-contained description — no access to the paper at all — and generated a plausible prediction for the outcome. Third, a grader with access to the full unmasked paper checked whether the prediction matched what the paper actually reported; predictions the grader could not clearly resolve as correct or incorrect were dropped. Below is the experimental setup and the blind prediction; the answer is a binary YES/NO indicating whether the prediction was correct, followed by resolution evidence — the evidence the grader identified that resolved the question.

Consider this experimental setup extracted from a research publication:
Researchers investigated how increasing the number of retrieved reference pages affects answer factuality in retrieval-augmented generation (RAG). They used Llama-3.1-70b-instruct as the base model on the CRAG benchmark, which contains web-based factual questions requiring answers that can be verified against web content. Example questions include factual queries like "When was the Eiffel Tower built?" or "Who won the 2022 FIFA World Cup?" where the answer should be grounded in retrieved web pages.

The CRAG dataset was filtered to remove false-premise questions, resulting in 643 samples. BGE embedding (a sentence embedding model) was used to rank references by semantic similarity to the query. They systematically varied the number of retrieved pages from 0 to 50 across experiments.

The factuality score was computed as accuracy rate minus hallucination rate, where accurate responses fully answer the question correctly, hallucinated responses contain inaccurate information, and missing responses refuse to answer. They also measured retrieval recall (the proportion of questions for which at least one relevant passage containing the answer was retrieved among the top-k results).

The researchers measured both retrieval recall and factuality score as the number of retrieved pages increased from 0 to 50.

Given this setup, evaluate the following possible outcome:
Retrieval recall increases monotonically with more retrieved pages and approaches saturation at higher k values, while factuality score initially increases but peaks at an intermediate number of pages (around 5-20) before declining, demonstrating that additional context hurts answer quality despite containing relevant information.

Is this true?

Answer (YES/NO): NO